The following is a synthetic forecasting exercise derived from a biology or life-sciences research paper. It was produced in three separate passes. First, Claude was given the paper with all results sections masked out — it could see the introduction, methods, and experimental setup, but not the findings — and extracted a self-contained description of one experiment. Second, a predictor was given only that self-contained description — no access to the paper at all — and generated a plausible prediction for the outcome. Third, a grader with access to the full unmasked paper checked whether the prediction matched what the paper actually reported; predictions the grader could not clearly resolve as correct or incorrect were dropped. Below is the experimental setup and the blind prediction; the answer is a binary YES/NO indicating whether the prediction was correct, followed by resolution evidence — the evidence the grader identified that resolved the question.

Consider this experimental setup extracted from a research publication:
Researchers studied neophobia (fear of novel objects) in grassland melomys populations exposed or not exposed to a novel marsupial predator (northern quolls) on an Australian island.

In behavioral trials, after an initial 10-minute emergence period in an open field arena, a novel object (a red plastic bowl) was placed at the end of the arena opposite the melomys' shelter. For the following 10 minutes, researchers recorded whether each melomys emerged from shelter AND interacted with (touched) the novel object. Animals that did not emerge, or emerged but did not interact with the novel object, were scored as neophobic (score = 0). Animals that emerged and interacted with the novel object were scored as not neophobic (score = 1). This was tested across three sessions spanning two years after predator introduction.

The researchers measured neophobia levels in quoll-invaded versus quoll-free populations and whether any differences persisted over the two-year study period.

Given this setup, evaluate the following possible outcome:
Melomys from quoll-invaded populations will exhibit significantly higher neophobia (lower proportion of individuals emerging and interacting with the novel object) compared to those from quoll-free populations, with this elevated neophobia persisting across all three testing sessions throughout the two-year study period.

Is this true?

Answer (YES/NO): YES